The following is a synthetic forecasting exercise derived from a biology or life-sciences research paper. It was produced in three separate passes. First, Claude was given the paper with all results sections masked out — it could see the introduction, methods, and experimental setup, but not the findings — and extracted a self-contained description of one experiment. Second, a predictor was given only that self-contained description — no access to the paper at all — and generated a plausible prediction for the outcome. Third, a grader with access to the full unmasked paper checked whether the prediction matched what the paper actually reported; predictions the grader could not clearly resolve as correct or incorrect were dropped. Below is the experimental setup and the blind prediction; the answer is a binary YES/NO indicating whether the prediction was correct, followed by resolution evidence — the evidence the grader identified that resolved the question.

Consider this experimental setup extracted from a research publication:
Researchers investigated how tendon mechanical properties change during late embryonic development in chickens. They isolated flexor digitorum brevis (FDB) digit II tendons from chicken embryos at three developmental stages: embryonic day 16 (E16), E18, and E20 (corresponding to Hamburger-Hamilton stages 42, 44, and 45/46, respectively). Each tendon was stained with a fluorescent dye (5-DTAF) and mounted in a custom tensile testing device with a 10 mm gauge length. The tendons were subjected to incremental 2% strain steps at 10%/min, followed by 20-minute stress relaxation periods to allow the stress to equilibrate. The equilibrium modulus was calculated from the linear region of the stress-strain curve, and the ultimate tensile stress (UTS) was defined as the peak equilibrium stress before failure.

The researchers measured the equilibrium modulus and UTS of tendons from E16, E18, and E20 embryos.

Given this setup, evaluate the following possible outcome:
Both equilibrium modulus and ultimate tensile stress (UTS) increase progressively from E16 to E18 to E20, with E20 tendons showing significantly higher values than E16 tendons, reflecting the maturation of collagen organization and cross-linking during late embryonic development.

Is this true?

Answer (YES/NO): YES